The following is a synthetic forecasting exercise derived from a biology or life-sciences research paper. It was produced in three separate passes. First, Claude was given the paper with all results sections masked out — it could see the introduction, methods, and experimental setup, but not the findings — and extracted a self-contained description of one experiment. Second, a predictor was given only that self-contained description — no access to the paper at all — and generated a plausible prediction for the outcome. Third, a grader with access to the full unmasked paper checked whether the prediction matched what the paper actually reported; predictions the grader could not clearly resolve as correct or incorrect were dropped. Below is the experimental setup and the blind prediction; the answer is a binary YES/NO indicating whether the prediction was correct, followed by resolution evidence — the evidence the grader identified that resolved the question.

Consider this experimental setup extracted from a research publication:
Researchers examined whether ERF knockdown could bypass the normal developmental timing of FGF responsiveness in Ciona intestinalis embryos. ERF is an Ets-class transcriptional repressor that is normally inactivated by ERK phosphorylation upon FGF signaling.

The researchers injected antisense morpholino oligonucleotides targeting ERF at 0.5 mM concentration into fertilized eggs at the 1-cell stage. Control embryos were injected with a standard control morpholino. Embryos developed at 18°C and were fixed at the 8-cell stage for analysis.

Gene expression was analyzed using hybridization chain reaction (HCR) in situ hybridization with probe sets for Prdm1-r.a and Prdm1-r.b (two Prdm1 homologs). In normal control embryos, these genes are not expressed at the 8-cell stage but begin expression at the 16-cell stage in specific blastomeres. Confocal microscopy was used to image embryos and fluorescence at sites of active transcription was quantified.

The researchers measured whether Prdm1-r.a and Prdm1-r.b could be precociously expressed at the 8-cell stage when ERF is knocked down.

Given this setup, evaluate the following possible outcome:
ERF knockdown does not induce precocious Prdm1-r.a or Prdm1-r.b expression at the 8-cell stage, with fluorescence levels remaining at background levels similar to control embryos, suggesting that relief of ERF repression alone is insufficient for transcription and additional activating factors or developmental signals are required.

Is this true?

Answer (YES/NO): NO